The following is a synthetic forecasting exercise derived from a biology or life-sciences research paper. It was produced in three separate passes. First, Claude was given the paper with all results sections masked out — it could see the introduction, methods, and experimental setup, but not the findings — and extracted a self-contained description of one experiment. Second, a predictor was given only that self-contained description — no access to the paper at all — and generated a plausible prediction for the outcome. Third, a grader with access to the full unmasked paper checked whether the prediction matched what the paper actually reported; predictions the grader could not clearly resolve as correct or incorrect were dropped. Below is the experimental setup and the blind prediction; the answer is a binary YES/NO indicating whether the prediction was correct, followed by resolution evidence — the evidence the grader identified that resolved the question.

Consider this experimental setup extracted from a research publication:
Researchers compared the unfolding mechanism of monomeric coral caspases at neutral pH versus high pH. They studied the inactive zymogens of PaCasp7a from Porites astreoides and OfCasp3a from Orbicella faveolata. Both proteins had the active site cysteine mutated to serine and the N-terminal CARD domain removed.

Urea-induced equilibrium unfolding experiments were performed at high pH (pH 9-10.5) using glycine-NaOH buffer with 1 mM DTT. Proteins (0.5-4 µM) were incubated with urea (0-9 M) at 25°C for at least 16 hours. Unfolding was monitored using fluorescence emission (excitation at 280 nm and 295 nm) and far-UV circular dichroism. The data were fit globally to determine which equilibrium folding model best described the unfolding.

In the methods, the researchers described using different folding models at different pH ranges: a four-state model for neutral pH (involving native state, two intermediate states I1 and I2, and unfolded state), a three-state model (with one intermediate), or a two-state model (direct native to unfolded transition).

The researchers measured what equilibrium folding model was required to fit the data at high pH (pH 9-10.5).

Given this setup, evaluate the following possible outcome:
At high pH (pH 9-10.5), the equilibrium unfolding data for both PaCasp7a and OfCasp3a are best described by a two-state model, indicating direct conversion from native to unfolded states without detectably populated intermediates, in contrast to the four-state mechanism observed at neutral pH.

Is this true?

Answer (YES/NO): NO